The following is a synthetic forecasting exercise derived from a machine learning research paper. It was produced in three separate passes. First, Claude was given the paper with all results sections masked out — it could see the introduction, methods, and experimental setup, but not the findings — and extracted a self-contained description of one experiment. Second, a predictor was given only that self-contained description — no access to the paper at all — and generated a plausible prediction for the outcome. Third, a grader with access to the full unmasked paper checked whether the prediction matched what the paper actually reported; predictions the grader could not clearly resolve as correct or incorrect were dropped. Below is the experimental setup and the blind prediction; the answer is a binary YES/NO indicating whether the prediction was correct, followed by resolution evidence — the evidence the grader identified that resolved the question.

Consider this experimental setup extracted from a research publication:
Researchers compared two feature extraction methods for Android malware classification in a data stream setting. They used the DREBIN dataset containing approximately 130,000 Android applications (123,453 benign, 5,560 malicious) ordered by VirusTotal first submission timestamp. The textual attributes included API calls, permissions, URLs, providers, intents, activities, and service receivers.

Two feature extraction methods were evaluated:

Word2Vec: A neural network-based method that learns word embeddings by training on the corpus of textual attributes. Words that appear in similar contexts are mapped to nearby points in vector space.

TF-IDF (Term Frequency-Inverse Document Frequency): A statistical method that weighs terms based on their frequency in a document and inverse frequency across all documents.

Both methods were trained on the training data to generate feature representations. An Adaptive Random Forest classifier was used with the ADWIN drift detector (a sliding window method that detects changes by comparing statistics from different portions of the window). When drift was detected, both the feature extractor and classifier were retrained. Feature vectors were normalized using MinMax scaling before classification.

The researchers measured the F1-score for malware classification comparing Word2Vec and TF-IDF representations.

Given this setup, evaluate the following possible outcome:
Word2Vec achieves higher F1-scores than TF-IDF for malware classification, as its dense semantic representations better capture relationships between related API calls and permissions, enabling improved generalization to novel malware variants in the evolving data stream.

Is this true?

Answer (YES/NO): NO